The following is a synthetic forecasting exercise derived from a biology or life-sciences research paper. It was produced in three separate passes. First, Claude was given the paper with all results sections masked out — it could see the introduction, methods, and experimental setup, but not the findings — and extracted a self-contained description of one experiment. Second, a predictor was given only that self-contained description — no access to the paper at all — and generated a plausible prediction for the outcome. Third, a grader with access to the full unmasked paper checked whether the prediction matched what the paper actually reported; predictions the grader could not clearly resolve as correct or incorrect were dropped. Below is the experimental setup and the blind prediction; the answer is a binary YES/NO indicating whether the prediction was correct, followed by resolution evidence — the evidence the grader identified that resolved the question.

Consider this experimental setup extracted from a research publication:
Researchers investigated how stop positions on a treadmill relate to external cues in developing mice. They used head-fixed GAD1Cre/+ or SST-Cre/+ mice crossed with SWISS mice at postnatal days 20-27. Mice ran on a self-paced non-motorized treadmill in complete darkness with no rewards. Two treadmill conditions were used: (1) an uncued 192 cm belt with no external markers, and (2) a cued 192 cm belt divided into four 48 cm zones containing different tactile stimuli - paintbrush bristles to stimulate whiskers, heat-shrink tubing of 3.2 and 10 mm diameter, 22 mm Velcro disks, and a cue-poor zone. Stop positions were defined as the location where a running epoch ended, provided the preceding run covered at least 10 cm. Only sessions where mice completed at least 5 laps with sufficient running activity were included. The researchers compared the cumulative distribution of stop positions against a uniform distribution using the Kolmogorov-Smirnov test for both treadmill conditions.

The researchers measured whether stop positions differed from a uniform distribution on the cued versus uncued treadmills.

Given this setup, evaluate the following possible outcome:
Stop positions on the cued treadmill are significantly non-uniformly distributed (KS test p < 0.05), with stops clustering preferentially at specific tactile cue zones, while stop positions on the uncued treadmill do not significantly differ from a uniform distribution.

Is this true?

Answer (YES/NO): YES